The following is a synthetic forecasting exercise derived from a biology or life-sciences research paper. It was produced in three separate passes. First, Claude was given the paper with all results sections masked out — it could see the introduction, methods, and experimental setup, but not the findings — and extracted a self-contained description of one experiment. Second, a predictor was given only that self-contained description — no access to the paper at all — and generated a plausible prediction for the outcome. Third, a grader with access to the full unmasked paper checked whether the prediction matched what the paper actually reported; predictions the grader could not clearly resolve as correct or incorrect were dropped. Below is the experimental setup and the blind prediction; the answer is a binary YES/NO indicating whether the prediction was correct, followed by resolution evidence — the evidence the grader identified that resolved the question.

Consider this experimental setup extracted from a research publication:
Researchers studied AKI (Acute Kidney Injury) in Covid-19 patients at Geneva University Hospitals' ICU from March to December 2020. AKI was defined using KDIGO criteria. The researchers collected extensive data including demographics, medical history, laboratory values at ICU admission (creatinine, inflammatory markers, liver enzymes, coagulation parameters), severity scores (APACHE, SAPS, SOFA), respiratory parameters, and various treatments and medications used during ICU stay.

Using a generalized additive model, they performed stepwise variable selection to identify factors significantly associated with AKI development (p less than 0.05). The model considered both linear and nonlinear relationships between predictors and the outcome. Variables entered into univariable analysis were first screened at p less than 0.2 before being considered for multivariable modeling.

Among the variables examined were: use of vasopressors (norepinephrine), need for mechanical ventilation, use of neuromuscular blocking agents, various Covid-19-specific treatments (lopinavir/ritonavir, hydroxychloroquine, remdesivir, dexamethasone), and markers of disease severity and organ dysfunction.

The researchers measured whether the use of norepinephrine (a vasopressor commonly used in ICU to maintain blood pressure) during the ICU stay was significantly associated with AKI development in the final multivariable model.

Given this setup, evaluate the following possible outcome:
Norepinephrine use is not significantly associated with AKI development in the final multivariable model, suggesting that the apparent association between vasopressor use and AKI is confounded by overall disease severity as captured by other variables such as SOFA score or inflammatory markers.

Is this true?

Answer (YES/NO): NO